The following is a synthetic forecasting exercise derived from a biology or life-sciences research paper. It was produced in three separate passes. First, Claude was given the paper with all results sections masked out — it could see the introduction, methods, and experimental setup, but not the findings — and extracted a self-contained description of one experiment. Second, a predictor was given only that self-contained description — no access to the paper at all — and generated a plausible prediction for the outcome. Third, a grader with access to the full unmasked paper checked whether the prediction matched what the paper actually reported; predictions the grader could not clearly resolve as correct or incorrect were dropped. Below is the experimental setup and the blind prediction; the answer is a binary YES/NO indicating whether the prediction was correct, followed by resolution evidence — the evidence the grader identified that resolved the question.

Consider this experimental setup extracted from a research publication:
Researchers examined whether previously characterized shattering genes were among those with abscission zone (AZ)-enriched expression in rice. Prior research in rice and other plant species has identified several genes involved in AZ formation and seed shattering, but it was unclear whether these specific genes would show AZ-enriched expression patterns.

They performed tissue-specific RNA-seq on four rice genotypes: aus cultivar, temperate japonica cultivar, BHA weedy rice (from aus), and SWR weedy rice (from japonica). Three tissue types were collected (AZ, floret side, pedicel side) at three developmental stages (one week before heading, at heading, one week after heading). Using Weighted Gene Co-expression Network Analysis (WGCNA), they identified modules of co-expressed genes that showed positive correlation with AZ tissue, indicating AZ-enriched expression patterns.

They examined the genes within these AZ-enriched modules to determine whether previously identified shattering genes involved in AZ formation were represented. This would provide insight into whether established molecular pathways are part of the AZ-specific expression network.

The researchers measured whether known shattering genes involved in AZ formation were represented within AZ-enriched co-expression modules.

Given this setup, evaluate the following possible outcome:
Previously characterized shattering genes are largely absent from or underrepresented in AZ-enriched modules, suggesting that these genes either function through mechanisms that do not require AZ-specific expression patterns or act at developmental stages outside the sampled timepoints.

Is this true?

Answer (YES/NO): NO